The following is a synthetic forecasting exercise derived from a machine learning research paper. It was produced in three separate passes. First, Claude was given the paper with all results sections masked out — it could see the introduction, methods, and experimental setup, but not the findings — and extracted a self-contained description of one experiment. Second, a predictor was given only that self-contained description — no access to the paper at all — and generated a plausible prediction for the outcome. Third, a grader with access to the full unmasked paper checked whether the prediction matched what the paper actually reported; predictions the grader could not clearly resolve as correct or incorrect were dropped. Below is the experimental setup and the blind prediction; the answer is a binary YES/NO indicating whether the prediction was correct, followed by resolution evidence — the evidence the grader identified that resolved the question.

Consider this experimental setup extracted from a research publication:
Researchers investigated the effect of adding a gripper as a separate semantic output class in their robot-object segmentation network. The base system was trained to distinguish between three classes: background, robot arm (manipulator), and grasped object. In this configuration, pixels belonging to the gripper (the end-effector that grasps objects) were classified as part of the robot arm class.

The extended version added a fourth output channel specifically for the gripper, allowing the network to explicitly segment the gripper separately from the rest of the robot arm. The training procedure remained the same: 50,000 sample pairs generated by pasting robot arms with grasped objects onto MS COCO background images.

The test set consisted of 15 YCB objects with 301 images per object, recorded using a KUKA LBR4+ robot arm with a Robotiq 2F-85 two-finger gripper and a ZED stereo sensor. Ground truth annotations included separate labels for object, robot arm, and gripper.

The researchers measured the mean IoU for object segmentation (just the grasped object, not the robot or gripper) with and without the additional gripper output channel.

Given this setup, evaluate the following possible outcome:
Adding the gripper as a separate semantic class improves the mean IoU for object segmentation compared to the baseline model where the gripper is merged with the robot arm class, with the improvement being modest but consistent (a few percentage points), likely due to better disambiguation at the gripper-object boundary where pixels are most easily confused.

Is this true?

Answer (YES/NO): NO